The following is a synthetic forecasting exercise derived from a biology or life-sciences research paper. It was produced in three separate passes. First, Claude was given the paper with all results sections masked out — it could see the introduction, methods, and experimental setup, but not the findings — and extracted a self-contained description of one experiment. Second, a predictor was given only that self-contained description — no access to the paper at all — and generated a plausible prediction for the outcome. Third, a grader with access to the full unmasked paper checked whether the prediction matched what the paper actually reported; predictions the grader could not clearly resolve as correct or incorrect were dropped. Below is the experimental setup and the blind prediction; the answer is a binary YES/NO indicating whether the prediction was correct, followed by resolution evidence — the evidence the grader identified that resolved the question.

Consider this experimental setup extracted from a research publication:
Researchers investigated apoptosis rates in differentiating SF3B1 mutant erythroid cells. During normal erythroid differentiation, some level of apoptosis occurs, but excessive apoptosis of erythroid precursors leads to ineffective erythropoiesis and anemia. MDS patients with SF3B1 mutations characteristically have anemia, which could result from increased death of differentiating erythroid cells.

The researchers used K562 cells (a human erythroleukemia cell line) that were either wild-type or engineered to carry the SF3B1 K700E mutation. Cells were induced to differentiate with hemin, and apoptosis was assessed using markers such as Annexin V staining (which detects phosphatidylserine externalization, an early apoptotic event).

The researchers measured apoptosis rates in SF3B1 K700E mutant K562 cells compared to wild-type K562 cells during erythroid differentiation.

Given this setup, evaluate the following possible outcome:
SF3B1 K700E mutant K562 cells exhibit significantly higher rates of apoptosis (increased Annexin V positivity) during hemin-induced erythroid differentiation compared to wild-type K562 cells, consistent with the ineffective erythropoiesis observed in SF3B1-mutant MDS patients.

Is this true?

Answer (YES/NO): YES